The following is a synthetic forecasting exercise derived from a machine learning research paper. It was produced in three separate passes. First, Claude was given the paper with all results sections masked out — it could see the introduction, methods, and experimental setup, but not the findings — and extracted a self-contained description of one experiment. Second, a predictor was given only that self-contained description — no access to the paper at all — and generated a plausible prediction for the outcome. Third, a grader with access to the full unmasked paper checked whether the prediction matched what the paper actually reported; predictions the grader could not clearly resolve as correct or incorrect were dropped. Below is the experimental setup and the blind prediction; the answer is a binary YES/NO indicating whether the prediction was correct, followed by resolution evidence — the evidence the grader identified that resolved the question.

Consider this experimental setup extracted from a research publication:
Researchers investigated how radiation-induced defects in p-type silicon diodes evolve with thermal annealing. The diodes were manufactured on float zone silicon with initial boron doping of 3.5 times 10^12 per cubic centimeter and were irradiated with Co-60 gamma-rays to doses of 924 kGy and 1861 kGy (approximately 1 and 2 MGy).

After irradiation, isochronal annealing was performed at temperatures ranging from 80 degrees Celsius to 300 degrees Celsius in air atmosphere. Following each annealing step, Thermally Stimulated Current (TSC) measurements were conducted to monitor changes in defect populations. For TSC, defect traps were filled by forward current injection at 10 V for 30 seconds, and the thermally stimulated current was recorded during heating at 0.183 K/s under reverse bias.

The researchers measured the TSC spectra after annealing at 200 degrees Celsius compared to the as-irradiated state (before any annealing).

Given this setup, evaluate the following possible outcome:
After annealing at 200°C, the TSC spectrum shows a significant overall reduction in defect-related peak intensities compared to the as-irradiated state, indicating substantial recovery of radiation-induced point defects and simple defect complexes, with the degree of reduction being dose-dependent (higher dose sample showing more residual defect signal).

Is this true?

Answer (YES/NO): NO